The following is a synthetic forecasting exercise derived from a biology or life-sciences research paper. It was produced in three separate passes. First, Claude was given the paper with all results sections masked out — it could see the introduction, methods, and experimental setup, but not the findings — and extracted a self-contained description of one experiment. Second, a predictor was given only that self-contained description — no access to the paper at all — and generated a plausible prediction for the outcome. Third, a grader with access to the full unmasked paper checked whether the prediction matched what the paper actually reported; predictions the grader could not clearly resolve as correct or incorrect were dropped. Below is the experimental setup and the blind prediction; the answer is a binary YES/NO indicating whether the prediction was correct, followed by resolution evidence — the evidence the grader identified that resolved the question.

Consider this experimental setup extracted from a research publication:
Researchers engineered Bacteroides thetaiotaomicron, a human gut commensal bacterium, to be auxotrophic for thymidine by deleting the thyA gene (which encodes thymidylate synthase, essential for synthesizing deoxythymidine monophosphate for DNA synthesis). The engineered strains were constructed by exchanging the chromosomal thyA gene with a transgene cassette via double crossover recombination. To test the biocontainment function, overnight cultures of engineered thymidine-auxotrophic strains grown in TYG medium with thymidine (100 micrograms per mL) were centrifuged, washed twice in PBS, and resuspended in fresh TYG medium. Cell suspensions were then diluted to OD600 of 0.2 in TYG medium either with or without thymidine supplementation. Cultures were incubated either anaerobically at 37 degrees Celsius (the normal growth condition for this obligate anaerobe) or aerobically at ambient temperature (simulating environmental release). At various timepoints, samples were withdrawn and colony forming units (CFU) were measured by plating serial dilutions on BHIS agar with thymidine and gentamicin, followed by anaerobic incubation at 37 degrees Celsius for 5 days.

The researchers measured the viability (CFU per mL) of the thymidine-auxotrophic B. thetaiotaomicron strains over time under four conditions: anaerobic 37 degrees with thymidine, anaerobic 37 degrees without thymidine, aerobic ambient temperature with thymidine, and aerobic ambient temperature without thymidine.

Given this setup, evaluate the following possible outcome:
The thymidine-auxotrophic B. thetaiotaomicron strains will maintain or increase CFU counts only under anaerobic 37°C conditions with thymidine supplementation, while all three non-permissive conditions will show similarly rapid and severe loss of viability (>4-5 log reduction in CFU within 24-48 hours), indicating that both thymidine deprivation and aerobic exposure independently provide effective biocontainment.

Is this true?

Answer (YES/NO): NO